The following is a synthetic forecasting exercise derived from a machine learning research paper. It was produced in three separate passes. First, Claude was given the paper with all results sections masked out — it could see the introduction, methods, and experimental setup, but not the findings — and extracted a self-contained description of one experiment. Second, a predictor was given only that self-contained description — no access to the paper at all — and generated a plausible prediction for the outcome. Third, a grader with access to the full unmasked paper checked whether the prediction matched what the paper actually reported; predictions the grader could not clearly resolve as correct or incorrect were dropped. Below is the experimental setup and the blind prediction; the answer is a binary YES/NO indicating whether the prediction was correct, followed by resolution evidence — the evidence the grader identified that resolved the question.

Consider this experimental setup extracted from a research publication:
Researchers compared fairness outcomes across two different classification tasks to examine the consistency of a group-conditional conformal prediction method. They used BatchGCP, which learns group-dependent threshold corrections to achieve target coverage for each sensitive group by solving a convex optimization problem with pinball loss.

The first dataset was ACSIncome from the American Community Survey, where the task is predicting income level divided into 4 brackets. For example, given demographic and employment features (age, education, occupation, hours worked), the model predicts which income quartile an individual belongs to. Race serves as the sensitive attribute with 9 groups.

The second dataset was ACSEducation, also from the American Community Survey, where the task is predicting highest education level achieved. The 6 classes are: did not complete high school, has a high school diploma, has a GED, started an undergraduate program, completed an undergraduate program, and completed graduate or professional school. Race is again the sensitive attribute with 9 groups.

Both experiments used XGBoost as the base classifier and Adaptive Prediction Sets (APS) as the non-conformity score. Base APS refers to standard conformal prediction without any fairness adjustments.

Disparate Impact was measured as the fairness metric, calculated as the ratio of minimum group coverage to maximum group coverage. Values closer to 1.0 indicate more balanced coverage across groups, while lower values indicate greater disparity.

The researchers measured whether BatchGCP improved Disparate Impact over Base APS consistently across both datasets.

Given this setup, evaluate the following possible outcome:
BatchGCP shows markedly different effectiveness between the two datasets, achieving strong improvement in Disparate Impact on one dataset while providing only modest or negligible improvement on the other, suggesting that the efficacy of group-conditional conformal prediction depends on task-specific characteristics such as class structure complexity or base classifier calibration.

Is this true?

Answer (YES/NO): NO